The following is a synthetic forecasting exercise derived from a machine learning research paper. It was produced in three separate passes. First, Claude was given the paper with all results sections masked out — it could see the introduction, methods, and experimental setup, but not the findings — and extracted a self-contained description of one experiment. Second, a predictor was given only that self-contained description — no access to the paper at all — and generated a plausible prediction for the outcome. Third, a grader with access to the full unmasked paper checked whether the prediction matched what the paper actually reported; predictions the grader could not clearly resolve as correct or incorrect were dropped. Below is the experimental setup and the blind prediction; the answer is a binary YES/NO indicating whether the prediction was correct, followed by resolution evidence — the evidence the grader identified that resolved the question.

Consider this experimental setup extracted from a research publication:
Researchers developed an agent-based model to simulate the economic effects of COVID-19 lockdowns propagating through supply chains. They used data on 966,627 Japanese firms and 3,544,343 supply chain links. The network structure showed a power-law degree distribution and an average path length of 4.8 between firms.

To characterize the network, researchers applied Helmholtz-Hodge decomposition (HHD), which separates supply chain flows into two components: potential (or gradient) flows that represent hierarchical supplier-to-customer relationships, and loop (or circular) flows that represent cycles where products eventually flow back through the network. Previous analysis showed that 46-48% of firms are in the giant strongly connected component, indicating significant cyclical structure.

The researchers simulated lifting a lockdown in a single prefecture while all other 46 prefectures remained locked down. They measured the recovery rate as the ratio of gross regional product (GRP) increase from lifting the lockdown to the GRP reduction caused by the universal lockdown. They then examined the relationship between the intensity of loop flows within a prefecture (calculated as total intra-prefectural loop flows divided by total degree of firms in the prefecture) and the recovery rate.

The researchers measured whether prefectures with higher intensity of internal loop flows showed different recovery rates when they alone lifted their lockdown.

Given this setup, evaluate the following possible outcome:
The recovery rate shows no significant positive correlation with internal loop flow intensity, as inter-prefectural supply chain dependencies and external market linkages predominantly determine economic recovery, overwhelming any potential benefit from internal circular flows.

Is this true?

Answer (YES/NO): NO